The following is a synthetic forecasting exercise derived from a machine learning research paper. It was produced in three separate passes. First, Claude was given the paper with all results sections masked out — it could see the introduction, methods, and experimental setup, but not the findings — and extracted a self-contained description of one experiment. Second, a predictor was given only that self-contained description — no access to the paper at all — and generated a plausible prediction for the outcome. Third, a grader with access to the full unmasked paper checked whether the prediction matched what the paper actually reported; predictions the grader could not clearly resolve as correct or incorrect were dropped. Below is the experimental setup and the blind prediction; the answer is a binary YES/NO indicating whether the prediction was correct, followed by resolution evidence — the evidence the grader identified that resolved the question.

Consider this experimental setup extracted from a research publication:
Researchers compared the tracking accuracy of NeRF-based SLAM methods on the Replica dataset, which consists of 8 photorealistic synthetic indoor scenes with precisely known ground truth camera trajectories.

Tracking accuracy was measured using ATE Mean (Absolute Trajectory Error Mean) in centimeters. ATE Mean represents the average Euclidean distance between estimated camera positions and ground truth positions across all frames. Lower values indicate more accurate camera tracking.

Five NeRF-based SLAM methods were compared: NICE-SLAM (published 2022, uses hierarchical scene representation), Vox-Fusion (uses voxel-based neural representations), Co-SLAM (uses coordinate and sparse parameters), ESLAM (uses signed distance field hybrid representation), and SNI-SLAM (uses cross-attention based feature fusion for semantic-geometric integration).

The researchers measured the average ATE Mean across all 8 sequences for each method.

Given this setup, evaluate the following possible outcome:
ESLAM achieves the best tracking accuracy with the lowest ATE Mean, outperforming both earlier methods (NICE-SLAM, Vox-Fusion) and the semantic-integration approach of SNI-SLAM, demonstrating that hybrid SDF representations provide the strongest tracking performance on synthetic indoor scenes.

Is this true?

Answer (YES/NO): NO